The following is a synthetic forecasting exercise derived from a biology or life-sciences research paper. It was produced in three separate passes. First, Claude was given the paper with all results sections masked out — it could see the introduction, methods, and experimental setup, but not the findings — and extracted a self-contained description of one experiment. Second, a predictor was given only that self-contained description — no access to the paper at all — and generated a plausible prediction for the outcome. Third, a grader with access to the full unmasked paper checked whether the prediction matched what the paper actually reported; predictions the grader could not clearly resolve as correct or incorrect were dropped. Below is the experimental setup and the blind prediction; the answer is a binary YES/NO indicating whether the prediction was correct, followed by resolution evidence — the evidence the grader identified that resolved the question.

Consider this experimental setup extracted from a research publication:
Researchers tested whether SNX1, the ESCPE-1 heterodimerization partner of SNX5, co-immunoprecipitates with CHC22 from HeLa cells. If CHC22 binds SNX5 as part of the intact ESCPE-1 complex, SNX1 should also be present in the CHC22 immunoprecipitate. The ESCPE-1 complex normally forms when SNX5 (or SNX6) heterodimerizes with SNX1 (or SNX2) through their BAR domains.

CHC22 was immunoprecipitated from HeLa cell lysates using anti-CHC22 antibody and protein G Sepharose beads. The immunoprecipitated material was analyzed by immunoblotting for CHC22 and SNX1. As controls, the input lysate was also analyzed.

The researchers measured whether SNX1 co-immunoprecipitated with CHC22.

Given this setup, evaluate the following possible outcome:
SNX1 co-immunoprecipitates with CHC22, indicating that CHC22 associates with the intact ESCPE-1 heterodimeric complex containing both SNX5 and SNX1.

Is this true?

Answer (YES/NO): NO